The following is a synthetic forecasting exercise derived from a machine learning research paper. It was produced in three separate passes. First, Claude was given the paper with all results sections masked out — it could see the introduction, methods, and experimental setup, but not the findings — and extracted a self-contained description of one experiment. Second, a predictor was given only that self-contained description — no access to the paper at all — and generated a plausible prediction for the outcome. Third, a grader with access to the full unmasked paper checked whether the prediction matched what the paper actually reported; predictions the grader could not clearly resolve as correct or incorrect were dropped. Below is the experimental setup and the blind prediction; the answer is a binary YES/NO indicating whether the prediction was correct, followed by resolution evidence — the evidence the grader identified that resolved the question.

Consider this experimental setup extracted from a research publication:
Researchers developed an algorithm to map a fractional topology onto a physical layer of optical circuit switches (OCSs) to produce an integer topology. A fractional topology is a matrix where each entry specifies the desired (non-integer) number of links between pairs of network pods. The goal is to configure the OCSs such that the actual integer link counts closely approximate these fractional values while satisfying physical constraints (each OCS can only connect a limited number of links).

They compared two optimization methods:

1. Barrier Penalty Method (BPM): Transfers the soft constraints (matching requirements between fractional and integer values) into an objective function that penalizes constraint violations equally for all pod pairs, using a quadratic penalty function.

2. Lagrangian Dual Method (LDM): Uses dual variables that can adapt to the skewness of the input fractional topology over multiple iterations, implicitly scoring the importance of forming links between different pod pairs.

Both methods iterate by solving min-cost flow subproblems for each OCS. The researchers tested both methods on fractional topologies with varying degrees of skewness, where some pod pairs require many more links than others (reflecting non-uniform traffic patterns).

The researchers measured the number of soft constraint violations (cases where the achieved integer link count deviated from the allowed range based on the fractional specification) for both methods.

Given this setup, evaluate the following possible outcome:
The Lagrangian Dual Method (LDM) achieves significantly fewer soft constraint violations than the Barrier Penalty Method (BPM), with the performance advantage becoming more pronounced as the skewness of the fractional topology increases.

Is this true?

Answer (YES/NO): YES